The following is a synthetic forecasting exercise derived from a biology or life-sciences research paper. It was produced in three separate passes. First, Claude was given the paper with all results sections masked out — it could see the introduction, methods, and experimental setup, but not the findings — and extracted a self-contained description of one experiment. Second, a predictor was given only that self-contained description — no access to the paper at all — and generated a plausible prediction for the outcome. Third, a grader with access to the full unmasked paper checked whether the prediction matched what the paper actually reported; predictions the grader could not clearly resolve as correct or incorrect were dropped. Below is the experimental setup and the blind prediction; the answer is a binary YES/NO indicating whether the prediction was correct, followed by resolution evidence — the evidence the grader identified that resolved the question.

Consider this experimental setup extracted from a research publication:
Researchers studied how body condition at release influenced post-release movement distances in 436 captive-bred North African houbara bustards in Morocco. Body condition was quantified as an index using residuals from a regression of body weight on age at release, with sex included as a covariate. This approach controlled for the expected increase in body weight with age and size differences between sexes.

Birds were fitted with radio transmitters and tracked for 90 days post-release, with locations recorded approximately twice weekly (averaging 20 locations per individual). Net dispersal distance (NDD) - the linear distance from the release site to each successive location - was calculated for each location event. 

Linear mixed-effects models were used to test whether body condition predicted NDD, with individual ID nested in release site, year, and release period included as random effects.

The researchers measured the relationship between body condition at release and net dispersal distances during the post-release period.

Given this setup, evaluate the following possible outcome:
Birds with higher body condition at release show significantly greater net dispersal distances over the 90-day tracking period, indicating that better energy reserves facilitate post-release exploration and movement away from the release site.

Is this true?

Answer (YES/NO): YES